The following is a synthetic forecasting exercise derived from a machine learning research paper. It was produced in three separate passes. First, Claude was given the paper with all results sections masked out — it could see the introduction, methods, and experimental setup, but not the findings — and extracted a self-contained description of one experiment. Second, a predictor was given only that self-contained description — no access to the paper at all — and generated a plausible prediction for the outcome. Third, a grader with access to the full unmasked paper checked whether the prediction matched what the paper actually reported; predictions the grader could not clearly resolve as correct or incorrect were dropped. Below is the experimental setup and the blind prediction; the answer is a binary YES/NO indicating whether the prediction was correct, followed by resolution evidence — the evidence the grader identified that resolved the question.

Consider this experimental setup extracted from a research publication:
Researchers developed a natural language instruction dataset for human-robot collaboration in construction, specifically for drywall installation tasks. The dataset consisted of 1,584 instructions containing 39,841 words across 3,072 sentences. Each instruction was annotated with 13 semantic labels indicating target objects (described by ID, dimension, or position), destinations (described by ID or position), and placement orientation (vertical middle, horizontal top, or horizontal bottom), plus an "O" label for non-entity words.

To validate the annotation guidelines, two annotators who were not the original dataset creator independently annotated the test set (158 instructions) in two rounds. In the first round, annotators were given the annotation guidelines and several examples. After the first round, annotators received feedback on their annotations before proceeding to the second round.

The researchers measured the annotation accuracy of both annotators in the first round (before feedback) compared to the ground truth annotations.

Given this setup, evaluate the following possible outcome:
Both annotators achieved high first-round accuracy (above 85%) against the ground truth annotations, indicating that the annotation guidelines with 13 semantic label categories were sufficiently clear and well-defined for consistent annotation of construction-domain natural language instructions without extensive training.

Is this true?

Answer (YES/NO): YES